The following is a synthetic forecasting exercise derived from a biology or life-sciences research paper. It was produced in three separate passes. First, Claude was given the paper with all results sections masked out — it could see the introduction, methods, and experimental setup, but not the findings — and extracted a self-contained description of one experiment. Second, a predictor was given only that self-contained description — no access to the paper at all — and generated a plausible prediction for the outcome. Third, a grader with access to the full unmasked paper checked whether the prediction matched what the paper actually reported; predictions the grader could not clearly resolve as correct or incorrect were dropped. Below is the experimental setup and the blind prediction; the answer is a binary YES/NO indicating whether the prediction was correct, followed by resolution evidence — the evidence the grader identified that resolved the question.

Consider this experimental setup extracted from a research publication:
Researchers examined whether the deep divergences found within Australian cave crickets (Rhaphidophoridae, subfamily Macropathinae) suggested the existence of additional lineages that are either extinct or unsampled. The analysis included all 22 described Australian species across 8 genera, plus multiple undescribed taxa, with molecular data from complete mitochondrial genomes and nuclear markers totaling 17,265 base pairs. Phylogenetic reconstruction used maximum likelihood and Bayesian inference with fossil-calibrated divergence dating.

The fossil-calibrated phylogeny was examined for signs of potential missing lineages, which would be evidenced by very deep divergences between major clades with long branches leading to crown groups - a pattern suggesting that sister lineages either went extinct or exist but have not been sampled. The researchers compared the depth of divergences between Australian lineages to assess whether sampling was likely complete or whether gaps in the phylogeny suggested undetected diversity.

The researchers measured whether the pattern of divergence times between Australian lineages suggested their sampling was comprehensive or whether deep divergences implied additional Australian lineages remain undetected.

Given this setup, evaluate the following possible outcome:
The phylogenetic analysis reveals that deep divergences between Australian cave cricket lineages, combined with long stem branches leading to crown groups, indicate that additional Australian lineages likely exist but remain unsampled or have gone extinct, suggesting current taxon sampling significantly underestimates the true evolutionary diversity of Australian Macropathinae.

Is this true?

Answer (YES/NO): YES